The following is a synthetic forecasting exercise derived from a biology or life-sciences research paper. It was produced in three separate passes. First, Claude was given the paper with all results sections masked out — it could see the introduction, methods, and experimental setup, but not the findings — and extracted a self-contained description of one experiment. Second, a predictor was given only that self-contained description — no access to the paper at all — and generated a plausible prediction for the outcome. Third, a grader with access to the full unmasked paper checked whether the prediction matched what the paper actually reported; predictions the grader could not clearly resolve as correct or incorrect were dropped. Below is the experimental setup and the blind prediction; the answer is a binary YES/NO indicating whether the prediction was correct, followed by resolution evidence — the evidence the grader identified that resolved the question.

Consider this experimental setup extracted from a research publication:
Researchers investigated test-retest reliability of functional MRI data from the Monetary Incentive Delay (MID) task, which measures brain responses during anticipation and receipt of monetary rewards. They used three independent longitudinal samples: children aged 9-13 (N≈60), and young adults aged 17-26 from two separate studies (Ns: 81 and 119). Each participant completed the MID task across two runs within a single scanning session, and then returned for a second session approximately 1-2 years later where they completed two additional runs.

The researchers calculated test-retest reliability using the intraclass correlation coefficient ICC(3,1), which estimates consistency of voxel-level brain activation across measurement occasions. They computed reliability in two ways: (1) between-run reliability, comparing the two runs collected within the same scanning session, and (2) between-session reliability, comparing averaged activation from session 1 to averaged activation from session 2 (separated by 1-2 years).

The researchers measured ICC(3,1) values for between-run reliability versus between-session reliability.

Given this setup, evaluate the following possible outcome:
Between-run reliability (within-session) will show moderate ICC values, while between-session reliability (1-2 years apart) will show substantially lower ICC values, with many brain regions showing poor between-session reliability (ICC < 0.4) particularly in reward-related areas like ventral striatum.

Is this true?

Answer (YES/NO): NO